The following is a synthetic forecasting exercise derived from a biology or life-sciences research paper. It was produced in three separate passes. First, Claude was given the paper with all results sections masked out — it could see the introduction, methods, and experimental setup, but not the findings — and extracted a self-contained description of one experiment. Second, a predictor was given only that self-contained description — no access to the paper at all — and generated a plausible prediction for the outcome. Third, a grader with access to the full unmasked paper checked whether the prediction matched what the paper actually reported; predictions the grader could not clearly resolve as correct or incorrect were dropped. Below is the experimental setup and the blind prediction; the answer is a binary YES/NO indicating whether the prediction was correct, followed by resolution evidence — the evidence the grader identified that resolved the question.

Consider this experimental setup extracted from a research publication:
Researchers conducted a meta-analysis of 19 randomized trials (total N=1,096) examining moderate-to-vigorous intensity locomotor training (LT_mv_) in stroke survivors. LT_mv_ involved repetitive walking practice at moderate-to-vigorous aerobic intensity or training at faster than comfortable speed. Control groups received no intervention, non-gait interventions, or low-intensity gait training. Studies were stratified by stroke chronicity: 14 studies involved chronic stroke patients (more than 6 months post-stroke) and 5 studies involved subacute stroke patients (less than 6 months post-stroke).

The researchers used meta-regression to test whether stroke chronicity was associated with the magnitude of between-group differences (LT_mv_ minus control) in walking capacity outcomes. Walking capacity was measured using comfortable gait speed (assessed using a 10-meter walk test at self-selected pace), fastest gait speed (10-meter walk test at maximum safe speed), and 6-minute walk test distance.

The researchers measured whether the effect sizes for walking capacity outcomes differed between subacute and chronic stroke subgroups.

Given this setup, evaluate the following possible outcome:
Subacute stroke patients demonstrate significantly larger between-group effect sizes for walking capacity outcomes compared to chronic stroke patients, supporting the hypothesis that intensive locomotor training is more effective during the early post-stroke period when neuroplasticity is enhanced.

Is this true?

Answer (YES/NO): YES